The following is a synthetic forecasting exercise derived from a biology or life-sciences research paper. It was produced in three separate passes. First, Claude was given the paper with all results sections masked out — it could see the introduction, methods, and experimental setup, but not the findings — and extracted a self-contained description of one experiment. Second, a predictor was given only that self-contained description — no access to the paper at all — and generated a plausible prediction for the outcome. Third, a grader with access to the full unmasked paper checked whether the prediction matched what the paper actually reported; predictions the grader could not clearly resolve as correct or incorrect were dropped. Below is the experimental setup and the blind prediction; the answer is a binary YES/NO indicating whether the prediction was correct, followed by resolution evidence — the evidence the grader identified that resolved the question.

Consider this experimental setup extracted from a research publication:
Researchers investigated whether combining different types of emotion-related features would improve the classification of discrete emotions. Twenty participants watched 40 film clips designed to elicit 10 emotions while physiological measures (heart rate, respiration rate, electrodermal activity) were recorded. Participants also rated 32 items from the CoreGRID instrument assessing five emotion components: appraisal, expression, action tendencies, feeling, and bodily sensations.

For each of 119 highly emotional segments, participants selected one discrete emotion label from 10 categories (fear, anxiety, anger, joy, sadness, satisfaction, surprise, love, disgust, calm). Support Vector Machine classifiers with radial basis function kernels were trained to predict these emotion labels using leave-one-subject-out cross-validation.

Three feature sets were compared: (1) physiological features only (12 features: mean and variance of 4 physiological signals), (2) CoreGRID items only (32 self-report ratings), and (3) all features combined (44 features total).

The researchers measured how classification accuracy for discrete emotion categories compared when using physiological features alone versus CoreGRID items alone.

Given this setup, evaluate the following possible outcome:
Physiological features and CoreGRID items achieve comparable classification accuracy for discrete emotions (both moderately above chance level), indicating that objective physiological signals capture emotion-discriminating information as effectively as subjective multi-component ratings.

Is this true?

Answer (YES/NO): NO